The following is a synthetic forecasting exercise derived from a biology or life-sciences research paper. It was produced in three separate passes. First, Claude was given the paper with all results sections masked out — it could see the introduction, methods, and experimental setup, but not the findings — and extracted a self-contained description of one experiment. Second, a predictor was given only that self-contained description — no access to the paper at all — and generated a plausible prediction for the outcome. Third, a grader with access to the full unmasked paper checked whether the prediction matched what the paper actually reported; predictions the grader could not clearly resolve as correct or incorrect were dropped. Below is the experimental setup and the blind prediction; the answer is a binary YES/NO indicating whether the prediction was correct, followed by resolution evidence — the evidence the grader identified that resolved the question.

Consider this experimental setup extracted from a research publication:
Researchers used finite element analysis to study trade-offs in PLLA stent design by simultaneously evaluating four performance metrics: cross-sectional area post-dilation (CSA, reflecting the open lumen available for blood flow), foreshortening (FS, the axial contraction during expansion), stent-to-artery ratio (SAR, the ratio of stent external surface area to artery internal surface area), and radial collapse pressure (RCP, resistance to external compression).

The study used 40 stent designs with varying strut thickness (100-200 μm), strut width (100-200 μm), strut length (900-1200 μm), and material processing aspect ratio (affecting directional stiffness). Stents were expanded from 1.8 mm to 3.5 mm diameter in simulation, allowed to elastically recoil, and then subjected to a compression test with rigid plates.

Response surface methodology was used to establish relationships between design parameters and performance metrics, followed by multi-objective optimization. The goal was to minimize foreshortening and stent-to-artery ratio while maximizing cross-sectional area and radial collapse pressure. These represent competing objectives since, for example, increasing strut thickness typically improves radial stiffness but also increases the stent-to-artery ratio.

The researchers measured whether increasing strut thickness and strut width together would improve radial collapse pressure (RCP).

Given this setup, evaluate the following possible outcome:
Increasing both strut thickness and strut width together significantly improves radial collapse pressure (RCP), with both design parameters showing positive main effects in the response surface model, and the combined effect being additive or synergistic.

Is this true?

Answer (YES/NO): NO